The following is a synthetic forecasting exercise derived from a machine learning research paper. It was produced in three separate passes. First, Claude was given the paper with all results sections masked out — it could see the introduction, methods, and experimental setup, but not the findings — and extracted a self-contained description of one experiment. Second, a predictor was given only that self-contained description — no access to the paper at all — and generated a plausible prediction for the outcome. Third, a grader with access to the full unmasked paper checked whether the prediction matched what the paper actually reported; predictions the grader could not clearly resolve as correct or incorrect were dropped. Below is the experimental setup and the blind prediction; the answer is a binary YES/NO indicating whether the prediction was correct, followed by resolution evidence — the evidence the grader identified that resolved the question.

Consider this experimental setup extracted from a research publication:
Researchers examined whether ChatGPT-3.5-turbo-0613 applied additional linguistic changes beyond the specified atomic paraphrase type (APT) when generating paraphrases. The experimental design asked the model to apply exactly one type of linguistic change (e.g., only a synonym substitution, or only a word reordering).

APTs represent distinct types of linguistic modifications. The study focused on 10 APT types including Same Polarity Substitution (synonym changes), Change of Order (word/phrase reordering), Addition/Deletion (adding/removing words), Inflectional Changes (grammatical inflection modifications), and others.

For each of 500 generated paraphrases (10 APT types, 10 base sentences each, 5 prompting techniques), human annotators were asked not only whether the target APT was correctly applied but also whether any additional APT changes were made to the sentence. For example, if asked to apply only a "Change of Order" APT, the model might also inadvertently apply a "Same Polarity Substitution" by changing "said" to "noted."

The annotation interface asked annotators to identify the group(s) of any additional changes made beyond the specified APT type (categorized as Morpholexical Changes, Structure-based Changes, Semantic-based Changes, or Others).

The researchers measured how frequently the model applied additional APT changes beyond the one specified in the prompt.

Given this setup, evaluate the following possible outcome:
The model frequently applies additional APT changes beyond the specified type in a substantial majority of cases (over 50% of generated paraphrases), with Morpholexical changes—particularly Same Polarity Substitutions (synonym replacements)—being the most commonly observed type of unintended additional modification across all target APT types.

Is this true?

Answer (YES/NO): NO